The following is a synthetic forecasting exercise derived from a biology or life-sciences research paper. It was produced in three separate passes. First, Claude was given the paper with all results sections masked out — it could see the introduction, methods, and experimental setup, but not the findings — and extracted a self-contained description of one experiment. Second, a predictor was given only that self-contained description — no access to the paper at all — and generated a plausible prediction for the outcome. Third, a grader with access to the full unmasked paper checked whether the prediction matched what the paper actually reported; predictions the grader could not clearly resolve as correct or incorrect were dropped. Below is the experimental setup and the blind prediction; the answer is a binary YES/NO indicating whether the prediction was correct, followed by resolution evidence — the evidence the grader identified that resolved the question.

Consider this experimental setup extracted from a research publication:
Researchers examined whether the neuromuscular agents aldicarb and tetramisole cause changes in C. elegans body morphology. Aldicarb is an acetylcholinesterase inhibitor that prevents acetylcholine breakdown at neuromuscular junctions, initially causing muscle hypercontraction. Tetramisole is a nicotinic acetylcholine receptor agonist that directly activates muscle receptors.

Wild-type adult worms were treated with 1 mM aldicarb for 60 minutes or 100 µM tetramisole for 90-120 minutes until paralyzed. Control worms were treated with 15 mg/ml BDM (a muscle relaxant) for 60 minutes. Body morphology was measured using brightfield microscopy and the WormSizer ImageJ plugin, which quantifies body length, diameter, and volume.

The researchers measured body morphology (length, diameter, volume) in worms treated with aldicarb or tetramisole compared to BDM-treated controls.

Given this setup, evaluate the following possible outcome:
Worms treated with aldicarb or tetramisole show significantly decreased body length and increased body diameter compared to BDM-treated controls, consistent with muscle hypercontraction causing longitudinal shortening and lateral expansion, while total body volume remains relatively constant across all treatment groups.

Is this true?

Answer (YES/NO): NO